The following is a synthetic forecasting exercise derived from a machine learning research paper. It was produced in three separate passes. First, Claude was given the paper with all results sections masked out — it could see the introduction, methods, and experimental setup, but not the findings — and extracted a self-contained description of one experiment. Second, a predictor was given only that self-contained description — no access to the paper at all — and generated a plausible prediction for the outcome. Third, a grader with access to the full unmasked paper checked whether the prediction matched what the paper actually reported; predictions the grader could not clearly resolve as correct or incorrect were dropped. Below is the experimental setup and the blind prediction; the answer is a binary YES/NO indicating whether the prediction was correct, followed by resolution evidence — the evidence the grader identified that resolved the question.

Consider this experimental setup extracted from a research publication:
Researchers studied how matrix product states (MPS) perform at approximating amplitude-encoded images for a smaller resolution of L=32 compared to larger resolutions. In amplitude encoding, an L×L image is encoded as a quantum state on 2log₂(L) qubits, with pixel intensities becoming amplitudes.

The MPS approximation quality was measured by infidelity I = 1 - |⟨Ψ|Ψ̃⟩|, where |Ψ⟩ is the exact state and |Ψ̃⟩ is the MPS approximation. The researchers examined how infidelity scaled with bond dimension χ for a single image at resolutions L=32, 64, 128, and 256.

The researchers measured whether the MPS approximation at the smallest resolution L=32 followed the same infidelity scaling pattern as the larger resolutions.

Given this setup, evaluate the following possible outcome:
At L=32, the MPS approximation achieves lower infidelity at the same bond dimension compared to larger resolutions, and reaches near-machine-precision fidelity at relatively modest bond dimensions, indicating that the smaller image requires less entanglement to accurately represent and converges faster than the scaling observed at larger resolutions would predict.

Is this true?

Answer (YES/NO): YES